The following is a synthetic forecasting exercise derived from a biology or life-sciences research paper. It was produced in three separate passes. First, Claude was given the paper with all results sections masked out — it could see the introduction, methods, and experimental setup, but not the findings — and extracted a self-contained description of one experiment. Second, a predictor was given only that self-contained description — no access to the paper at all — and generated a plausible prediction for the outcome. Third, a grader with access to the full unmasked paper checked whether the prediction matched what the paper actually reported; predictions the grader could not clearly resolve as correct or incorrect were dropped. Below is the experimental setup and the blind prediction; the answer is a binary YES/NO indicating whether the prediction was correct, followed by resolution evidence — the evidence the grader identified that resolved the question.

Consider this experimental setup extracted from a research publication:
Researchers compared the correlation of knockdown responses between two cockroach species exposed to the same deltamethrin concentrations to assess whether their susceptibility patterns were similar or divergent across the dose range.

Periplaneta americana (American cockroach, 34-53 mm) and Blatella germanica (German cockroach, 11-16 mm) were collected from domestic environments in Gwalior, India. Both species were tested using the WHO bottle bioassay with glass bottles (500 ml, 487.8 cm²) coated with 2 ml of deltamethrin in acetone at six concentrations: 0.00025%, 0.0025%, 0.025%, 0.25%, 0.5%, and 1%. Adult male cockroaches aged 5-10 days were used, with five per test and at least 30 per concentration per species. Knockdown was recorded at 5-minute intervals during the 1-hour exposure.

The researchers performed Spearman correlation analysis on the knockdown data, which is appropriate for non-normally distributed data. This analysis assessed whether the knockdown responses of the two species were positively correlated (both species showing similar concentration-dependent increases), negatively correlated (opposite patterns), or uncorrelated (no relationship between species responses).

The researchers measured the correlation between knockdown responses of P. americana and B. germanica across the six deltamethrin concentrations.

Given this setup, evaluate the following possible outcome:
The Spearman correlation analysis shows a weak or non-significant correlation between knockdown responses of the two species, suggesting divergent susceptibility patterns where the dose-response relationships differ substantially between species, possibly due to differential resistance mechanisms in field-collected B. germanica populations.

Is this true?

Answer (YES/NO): NO